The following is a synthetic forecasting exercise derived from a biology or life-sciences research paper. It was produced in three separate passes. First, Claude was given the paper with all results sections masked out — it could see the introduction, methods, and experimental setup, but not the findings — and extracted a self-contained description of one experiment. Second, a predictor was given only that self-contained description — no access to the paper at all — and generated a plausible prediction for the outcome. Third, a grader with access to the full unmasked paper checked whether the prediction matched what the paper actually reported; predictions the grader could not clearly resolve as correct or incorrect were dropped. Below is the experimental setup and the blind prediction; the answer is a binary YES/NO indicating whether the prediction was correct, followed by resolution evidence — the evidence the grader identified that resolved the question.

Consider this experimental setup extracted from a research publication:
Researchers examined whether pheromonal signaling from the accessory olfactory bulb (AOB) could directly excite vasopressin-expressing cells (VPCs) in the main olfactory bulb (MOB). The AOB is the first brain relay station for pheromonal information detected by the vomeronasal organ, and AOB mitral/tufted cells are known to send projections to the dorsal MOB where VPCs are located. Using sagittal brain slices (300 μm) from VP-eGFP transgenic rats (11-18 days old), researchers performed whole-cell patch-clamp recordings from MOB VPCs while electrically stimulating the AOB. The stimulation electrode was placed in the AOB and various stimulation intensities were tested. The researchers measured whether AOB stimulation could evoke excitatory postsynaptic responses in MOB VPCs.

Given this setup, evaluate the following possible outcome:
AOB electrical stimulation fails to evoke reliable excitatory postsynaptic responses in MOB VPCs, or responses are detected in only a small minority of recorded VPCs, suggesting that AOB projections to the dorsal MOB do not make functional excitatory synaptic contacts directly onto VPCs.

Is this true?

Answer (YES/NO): YES